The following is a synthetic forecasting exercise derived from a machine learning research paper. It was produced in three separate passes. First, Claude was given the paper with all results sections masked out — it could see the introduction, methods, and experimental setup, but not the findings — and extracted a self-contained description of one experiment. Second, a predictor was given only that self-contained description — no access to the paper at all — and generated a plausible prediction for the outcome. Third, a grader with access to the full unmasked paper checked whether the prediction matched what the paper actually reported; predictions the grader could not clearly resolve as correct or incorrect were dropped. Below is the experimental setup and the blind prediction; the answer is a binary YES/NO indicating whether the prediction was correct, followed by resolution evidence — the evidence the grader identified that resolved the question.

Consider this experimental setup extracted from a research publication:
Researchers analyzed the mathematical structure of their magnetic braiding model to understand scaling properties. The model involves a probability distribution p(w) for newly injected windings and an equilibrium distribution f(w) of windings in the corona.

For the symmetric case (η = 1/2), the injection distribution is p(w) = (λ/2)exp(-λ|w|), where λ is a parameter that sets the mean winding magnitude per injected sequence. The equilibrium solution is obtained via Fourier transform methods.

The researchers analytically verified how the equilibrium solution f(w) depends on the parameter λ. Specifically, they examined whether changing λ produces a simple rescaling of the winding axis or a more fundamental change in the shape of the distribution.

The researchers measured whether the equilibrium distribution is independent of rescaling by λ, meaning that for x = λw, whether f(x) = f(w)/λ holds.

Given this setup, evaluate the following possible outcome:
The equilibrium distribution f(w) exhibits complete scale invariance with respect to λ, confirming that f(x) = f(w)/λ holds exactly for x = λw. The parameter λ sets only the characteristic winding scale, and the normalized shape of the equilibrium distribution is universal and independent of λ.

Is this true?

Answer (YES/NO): YES